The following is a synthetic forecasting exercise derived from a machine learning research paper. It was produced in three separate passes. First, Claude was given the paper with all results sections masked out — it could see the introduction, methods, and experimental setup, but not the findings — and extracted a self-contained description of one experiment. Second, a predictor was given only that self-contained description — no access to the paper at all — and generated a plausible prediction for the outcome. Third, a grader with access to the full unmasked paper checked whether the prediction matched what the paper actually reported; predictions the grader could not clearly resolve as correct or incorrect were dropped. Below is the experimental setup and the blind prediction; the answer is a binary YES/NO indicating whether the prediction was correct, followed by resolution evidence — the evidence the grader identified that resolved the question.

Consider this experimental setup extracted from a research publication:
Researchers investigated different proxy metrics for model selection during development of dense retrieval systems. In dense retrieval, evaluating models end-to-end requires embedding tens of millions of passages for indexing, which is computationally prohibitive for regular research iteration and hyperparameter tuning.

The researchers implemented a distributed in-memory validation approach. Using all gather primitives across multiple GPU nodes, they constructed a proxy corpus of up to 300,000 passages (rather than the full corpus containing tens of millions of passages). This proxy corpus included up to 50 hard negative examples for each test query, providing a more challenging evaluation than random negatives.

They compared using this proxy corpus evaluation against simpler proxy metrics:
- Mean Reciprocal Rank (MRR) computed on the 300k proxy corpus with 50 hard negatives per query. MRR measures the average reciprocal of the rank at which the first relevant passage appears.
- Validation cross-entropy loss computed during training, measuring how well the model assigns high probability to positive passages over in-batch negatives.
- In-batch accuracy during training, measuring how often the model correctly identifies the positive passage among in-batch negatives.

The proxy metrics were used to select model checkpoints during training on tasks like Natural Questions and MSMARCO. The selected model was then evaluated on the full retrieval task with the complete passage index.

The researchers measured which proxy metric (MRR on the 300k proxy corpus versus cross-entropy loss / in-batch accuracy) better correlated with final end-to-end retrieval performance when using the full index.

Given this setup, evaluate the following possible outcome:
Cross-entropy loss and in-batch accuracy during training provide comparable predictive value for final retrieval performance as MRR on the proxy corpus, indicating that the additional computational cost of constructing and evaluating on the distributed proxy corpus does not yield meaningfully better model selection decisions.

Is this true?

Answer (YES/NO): NO